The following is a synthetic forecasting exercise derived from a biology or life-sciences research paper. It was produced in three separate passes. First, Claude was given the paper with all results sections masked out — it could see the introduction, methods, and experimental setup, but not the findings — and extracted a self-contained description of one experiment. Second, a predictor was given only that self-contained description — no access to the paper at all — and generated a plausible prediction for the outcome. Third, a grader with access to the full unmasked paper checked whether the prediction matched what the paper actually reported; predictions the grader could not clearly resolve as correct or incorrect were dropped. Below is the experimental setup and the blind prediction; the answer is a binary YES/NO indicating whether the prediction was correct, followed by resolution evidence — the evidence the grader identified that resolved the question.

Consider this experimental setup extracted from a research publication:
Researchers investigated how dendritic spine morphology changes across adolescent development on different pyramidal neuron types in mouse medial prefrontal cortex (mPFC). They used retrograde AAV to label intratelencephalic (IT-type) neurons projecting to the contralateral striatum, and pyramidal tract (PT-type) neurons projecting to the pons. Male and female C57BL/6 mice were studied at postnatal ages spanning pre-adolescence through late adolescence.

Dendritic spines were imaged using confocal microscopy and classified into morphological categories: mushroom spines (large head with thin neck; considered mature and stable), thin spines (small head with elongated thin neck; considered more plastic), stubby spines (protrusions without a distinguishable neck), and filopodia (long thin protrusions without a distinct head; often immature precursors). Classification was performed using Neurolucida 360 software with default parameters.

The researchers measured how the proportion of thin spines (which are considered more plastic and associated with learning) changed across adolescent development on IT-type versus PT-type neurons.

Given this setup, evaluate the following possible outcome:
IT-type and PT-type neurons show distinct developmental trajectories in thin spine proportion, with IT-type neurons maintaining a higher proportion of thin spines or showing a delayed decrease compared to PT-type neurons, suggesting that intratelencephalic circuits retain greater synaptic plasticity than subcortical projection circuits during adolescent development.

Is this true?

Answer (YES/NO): NO